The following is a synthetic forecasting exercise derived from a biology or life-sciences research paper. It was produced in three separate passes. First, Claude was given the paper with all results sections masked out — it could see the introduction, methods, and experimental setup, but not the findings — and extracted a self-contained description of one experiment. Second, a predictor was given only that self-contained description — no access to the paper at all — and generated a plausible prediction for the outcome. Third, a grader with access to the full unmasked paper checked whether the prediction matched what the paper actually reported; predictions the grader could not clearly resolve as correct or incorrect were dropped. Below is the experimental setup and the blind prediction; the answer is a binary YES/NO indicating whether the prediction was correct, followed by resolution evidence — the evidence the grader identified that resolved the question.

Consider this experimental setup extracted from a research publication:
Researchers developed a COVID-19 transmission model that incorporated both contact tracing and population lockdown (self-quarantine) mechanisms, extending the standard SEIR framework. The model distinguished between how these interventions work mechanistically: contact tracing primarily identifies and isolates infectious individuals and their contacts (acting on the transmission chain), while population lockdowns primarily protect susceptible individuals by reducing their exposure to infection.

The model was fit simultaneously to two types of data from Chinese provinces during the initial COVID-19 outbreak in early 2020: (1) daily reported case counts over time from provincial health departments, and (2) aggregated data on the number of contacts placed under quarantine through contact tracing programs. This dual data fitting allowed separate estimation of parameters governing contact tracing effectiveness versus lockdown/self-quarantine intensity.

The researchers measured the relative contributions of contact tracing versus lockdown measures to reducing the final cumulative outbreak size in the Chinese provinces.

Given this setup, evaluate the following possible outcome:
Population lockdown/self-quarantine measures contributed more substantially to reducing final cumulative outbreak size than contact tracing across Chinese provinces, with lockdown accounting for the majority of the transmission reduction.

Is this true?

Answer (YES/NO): YES